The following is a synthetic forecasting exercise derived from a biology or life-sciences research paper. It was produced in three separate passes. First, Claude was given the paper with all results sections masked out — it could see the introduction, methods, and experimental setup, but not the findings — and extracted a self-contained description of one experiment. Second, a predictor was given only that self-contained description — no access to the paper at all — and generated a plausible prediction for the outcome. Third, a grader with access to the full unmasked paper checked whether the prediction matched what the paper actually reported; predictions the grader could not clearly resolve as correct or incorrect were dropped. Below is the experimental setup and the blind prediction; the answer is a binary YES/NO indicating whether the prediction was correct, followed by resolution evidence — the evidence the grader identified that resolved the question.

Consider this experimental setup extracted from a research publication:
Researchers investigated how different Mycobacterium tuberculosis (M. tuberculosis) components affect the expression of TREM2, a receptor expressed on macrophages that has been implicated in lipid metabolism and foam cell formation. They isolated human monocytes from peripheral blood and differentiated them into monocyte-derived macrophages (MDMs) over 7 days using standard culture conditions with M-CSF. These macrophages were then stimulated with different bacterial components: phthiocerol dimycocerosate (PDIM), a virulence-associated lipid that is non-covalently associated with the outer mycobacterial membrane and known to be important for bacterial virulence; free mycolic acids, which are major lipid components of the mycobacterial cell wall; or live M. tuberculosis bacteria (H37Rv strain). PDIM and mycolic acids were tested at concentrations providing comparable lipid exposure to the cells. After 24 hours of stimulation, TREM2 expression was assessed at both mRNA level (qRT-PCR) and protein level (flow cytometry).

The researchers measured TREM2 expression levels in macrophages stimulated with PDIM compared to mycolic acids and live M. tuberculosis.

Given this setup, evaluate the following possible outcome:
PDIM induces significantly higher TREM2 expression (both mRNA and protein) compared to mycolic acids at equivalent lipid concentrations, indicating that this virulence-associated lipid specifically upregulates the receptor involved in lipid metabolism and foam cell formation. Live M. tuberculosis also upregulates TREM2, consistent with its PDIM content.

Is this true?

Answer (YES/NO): NO